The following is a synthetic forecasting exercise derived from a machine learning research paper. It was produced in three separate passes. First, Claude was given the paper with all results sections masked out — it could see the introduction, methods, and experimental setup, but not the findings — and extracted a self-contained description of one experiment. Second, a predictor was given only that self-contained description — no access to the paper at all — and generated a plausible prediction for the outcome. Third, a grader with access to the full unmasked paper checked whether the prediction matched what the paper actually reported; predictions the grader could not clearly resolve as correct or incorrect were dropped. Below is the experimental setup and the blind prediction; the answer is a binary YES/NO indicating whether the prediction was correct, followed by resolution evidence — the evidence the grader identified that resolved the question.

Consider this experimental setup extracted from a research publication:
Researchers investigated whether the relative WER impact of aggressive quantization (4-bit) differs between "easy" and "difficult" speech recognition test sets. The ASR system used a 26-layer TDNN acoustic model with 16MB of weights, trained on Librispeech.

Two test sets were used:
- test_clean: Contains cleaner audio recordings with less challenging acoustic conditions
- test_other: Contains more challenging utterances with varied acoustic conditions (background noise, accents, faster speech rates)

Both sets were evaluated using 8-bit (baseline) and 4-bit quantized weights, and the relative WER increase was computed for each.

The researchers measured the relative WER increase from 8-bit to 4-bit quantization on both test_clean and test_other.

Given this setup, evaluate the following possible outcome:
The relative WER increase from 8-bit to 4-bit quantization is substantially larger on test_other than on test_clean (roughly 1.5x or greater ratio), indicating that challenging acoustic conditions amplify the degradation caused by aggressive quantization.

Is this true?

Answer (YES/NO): NO